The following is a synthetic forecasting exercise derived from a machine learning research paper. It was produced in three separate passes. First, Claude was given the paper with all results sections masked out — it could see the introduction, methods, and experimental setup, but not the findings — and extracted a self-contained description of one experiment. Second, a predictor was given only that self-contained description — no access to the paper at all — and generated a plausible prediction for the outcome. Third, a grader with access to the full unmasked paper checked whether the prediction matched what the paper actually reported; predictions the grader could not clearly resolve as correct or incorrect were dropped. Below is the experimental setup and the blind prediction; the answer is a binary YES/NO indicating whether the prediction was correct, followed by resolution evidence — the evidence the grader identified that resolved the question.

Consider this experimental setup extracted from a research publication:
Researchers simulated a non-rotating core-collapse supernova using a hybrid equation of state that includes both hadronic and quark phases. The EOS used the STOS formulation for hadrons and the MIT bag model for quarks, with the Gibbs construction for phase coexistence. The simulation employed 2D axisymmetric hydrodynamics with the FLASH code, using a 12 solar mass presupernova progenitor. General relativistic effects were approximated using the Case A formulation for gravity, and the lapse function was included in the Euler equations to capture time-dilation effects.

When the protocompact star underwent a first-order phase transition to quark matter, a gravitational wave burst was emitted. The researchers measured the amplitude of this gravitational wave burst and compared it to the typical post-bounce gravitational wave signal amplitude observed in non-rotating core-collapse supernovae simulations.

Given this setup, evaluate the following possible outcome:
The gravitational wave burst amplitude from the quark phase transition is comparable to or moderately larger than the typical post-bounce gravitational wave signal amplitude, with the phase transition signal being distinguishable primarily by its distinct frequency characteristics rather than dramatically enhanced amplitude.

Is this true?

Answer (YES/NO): NO